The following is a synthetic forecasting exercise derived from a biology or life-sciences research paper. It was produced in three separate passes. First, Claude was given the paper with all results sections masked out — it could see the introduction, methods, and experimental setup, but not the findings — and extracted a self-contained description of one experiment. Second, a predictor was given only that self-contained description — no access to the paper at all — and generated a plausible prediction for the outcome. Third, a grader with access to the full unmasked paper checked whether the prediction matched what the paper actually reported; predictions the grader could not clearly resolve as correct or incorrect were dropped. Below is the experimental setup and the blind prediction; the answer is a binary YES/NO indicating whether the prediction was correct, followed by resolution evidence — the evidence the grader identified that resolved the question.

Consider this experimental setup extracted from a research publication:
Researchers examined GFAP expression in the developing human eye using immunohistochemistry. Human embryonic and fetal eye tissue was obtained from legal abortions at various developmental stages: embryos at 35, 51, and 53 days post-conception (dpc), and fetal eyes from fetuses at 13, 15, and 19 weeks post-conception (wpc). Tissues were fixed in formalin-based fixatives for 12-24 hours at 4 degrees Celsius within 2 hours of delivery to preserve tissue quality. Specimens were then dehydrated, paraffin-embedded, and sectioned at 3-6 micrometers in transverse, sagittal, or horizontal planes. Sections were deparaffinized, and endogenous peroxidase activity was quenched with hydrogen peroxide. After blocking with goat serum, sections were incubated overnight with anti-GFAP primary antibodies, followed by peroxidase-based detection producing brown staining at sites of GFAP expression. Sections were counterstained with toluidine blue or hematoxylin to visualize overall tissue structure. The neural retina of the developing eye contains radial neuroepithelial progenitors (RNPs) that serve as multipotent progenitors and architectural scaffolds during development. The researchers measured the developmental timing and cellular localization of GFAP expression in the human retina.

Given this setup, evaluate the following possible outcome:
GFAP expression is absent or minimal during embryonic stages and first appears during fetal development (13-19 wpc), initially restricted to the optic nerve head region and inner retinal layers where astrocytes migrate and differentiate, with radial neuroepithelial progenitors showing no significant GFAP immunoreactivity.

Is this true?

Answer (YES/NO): NO